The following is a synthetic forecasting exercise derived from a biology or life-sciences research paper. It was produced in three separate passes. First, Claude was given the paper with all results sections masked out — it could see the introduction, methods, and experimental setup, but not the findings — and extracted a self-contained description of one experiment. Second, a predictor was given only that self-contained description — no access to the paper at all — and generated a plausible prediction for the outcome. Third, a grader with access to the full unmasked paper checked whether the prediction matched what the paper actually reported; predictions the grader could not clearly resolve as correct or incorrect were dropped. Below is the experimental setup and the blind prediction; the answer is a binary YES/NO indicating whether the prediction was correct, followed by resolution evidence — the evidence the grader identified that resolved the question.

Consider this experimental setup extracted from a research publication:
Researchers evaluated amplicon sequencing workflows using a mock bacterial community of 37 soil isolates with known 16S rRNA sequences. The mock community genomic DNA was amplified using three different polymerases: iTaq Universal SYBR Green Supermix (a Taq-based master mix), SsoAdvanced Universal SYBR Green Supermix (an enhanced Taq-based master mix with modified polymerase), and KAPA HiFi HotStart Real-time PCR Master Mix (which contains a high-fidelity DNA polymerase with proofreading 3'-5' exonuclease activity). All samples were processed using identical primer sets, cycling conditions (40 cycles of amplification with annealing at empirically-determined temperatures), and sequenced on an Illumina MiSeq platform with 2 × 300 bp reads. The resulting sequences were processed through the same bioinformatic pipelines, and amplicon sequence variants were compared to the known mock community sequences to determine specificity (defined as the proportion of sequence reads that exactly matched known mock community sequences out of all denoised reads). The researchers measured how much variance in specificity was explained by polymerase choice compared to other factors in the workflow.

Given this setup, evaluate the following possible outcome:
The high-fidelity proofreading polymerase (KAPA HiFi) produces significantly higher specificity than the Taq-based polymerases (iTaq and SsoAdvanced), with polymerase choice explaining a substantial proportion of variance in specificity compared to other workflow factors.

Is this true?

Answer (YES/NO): NO